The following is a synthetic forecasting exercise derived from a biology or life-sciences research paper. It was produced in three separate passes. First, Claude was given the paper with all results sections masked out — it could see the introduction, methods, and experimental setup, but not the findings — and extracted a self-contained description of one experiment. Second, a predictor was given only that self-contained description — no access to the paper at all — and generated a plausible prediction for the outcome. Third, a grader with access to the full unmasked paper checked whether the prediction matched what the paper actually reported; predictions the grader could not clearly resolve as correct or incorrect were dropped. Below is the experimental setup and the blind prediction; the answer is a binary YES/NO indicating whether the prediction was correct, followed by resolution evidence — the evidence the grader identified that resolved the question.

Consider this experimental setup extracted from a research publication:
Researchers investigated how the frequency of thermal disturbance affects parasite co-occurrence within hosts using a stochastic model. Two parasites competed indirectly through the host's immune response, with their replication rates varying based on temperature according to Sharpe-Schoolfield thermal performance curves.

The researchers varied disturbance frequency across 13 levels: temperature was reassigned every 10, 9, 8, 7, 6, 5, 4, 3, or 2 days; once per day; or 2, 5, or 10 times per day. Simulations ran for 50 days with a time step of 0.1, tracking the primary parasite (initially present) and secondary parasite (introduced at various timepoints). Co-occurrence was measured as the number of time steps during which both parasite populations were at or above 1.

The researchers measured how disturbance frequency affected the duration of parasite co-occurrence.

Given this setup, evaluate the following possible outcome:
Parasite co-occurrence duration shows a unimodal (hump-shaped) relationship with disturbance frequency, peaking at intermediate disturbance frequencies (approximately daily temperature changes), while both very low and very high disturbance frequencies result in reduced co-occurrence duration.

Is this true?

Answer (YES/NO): NO